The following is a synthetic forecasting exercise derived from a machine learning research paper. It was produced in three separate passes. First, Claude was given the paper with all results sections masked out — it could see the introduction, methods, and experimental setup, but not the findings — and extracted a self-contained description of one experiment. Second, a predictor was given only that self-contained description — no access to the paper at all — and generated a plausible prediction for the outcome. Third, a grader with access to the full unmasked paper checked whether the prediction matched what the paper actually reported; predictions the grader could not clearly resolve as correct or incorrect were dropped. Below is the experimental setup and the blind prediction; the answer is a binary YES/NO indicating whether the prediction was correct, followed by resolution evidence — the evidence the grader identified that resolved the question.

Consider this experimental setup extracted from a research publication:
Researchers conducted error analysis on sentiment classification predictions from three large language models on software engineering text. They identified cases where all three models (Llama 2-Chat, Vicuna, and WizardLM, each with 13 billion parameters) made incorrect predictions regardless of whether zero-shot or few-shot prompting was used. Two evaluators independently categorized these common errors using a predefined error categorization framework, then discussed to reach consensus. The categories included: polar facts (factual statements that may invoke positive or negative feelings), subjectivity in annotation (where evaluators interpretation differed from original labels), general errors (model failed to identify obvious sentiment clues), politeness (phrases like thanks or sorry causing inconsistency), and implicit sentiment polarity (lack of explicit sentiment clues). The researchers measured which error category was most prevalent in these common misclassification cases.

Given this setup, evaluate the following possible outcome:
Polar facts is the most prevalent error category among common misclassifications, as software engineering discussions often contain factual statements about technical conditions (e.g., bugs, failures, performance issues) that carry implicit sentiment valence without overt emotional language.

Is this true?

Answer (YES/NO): YES